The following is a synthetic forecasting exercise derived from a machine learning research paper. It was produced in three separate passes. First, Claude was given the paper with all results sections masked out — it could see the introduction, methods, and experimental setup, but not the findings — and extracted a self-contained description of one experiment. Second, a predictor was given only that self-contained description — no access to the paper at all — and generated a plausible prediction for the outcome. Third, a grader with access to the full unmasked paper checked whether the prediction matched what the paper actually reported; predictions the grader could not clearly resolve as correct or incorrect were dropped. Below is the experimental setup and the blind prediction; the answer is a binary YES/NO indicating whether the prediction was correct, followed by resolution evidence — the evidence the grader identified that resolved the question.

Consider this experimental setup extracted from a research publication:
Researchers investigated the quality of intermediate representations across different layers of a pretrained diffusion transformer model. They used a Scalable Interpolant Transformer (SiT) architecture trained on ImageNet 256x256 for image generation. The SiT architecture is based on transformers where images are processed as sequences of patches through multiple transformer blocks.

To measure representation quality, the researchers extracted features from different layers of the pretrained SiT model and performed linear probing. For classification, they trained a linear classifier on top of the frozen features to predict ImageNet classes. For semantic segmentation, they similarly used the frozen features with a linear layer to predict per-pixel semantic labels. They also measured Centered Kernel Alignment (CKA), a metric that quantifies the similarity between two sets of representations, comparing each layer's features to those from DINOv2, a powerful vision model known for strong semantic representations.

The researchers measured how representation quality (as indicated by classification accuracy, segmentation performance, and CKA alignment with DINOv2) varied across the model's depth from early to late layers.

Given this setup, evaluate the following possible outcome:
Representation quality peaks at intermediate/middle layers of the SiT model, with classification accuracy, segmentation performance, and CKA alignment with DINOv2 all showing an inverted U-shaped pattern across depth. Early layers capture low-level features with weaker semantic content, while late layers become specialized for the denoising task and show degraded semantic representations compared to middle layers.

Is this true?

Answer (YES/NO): NO